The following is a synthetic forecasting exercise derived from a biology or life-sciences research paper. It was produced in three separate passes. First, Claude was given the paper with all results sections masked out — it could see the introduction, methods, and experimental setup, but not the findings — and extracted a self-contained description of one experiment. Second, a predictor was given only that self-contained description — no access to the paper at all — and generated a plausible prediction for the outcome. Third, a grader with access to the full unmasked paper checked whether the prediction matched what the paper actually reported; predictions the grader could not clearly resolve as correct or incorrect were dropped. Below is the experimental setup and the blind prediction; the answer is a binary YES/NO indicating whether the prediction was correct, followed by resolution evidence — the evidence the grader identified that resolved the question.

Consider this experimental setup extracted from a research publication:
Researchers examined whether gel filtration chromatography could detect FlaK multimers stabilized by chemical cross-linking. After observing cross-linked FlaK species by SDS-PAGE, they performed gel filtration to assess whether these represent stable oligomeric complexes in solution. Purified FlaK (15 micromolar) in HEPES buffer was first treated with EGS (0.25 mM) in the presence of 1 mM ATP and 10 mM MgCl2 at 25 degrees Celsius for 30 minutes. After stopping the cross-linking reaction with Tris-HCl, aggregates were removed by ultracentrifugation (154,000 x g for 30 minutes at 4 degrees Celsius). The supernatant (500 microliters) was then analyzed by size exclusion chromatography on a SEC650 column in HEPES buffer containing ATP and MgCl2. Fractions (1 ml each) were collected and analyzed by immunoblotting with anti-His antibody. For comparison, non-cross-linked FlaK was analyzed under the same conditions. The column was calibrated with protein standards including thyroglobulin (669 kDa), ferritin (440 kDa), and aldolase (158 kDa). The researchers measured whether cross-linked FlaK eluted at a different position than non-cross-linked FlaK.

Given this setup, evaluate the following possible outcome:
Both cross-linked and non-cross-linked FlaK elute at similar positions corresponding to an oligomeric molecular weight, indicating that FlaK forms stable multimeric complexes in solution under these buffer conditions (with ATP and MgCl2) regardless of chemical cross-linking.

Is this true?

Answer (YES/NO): NO